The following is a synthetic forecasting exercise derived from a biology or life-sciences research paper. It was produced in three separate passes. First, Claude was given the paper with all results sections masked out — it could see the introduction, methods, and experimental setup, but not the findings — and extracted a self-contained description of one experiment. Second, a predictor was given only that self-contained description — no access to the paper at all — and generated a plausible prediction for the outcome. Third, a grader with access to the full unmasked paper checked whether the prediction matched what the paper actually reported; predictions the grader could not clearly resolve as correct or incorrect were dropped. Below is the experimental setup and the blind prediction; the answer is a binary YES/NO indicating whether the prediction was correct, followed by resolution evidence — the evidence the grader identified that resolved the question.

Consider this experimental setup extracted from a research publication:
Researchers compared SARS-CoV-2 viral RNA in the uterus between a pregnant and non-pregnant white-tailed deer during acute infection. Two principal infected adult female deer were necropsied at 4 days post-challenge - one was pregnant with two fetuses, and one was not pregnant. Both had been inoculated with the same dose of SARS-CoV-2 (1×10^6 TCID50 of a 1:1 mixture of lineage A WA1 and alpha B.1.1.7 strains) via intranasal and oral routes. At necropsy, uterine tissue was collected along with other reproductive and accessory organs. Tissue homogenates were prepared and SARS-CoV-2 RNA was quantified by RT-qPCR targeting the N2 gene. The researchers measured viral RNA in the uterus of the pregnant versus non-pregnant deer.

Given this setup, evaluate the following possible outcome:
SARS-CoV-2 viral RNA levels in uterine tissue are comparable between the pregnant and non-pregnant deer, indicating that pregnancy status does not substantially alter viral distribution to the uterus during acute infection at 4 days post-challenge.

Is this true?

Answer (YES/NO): NO